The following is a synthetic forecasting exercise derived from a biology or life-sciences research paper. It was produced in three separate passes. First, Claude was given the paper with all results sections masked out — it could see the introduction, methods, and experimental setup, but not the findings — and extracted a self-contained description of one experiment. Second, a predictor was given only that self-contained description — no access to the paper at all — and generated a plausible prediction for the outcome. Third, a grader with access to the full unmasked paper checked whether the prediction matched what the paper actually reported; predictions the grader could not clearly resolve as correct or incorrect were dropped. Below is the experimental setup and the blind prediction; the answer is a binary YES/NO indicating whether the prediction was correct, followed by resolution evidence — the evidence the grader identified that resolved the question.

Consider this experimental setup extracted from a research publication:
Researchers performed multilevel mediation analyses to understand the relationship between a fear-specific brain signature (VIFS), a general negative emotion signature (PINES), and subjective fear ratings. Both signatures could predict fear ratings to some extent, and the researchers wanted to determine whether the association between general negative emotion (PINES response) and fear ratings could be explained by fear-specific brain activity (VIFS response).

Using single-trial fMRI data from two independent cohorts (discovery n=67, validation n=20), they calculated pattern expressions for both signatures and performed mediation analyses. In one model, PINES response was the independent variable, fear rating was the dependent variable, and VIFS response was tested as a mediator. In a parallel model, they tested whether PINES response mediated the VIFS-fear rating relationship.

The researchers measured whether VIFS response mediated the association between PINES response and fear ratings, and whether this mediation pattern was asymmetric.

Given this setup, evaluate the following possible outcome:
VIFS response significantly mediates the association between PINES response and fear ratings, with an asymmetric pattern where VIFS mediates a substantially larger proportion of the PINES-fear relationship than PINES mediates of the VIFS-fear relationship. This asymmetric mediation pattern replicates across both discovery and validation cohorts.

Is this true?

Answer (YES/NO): YES